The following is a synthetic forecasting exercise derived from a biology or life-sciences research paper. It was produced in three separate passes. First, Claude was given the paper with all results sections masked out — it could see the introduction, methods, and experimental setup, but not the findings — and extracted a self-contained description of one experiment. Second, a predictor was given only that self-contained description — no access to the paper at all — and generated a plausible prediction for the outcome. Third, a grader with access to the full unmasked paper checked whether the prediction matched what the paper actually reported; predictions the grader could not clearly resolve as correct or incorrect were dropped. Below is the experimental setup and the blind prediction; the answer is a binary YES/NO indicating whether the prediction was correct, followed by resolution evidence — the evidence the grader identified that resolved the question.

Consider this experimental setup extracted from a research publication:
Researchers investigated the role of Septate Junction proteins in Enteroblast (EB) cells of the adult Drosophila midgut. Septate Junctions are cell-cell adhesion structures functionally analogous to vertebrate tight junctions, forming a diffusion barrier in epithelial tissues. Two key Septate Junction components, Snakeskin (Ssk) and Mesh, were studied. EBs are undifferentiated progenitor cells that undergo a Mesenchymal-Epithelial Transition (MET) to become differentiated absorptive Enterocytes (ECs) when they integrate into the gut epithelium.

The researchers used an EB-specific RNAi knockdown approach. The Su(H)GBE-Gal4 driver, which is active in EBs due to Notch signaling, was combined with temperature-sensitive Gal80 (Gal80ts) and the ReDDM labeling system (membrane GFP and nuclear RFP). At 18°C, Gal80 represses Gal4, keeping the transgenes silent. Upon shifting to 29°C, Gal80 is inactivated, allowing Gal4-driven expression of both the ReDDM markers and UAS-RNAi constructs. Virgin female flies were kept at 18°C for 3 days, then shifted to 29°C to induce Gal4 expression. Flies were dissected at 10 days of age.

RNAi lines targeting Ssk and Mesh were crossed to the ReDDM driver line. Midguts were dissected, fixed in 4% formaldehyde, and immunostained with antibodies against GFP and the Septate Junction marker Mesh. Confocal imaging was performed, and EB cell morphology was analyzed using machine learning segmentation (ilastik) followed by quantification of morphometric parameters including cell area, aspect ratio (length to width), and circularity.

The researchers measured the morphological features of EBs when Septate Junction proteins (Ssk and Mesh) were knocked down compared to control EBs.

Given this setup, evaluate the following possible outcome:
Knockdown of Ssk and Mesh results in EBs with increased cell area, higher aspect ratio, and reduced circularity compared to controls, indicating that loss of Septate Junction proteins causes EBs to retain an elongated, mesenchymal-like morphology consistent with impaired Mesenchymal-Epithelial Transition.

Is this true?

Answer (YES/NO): NO